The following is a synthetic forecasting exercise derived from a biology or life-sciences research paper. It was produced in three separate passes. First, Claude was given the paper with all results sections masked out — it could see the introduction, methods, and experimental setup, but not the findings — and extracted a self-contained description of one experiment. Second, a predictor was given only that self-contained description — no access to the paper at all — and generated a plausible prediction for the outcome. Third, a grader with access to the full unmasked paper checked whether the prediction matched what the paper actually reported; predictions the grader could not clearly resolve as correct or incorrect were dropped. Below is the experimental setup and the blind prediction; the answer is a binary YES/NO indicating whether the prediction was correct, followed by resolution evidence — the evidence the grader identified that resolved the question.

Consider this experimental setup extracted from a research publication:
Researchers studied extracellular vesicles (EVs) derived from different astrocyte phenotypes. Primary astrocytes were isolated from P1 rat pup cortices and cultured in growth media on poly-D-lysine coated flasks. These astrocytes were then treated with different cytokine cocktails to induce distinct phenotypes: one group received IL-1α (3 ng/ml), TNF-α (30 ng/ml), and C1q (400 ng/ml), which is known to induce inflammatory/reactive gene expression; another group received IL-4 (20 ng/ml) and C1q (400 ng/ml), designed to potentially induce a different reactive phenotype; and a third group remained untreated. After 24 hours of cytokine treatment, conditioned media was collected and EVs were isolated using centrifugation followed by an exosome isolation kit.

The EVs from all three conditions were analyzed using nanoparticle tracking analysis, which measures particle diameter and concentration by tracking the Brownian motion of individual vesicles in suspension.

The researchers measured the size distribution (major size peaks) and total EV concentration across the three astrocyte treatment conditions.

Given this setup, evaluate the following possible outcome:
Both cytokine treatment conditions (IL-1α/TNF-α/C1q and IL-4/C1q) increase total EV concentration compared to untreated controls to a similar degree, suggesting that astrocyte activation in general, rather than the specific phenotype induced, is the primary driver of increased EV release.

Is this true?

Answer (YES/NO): NO